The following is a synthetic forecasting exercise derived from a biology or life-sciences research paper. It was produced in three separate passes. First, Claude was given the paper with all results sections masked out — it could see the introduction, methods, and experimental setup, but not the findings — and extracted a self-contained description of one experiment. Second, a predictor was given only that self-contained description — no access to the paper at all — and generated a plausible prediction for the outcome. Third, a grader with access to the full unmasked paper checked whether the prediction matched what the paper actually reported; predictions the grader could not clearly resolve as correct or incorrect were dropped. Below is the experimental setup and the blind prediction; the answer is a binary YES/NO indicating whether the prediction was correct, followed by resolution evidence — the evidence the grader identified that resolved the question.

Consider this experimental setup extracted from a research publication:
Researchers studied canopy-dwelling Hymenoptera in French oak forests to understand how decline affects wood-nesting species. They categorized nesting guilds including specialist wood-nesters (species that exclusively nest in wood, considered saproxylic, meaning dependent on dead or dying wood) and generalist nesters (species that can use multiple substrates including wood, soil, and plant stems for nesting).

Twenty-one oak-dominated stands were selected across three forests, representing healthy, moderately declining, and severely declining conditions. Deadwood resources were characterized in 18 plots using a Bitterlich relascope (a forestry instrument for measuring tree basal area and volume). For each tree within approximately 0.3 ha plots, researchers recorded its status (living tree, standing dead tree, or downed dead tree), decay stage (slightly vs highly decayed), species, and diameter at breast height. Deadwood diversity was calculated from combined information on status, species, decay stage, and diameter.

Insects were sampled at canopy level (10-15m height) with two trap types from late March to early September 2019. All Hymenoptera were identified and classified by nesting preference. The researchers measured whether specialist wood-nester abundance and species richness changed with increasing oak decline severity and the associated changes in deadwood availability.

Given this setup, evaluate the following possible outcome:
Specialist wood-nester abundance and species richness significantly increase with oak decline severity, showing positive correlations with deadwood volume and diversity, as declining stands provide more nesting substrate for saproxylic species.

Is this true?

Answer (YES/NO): NO